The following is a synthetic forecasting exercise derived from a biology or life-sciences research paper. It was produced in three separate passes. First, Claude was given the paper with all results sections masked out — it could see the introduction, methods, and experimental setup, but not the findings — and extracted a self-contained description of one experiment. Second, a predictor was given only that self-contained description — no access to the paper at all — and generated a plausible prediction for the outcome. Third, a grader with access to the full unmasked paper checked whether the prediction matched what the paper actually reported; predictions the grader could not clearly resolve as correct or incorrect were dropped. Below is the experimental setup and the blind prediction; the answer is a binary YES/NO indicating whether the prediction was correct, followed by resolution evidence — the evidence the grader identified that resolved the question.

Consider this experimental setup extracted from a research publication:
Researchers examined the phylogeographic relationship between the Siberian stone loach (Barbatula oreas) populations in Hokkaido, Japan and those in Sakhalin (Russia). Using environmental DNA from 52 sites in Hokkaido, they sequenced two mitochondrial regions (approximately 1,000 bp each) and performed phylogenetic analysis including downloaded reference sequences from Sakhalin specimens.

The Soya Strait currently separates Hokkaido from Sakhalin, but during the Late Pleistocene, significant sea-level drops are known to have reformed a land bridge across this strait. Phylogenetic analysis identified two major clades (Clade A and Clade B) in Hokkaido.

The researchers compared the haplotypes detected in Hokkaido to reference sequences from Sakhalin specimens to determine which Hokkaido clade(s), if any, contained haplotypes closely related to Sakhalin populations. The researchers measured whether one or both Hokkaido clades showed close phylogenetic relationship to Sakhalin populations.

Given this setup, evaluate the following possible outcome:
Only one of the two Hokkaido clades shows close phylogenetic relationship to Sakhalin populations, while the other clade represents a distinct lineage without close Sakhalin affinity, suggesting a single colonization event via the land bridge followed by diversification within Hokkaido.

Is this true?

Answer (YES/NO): NO